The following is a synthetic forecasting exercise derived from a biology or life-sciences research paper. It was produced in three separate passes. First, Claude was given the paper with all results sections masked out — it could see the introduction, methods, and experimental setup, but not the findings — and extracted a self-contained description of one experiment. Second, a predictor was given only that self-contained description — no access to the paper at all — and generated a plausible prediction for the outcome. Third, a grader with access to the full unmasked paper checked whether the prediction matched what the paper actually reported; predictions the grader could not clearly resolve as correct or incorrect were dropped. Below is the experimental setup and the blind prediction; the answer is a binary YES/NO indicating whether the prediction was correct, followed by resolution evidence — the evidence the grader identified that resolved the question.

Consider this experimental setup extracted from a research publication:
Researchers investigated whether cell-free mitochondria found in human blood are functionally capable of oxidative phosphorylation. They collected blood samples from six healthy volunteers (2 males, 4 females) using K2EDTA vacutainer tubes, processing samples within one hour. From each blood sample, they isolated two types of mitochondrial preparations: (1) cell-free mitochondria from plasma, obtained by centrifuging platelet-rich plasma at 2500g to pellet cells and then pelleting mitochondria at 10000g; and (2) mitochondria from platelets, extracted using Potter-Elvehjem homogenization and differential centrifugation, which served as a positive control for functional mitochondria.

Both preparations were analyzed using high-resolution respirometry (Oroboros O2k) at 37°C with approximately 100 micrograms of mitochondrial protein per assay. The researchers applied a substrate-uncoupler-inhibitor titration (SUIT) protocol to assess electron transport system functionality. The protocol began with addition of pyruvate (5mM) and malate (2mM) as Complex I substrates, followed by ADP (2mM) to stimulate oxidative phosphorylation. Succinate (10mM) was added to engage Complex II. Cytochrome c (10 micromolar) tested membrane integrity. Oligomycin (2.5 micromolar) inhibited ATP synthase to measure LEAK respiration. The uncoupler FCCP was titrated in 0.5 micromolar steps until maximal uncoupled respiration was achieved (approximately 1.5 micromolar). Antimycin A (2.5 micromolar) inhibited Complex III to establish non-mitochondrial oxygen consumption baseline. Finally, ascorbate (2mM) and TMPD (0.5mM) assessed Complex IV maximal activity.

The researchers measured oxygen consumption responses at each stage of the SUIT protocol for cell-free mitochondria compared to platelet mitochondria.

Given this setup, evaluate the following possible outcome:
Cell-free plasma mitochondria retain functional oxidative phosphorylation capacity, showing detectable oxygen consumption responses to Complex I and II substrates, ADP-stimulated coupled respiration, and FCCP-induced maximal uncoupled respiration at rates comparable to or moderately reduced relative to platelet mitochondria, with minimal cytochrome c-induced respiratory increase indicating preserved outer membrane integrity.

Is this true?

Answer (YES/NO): NO